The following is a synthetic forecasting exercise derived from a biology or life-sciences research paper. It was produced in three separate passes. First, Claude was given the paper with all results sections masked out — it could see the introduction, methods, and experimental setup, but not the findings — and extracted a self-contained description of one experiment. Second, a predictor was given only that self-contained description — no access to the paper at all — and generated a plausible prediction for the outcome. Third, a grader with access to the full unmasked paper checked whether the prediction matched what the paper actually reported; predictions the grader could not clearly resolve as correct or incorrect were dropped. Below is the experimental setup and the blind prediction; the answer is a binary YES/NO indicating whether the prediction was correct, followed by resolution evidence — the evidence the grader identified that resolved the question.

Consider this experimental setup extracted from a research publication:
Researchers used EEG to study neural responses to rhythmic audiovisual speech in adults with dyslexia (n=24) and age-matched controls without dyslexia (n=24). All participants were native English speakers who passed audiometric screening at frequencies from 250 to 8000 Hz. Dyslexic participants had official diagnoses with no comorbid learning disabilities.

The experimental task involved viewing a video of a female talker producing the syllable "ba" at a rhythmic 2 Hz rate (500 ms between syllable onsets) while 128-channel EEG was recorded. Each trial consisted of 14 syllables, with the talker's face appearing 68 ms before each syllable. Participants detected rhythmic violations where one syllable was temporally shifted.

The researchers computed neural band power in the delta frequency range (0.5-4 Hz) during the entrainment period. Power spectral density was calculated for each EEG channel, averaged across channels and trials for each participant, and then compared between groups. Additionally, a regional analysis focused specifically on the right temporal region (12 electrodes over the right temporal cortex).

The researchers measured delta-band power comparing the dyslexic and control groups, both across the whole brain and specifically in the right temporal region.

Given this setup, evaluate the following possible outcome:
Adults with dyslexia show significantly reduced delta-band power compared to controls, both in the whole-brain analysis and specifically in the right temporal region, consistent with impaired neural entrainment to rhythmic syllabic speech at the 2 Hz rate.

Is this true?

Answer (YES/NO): NO